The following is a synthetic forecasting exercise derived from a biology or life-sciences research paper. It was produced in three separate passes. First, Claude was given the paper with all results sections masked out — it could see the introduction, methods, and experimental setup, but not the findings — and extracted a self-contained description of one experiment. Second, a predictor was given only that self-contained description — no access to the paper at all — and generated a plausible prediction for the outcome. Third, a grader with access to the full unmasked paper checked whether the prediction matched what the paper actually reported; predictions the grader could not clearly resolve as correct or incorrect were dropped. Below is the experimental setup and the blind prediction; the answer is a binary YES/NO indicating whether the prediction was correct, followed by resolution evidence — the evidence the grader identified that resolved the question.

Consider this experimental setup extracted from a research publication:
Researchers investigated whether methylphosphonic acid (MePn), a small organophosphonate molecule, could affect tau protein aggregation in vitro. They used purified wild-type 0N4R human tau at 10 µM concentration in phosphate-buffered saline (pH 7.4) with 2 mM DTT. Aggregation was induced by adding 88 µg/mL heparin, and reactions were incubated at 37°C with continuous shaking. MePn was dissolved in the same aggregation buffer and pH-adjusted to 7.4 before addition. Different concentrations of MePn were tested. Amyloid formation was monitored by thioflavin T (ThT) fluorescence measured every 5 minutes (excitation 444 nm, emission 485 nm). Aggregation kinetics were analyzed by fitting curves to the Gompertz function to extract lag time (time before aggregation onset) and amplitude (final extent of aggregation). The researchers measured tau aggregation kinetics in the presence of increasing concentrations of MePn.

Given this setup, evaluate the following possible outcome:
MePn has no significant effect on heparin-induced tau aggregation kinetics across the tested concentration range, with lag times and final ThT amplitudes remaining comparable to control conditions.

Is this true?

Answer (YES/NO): NO